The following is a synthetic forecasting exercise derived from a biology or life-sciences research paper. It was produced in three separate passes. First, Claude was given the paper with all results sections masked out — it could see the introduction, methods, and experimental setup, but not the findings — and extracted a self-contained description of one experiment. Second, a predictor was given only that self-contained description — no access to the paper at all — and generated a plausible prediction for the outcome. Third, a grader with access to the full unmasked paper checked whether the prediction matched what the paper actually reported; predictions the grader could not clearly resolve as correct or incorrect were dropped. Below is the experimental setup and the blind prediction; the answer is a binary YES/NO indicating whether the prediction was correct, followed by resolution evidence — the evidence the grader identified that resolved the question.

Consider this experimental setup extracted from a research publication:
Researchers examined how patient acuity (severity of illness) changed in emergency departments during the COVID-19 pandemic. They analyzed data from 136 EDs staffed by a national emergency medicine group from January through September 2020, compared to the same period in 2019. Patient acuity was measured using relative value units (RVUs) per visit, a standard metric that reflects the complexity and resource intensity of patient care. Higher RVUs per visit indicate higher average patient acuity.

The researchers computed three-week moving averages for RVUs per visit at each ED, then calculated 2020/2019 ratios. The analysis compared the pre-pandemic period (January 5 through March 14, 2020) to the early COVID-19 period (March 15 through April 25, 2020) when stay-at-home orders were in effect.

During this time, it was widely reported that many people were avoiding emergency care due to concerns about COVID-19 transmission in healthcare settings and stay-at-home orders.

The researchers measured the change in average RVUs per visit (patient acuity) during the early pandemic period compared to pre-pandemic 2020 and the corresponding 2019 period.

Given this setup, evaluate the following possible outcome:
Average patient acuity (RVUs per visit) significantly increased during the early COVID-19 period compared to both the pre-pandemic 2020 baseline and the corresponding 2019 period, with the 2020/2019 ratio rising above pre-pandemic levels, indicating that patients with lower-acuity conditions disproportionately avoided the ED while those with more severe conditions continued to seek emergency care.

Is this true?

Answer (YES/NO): YES